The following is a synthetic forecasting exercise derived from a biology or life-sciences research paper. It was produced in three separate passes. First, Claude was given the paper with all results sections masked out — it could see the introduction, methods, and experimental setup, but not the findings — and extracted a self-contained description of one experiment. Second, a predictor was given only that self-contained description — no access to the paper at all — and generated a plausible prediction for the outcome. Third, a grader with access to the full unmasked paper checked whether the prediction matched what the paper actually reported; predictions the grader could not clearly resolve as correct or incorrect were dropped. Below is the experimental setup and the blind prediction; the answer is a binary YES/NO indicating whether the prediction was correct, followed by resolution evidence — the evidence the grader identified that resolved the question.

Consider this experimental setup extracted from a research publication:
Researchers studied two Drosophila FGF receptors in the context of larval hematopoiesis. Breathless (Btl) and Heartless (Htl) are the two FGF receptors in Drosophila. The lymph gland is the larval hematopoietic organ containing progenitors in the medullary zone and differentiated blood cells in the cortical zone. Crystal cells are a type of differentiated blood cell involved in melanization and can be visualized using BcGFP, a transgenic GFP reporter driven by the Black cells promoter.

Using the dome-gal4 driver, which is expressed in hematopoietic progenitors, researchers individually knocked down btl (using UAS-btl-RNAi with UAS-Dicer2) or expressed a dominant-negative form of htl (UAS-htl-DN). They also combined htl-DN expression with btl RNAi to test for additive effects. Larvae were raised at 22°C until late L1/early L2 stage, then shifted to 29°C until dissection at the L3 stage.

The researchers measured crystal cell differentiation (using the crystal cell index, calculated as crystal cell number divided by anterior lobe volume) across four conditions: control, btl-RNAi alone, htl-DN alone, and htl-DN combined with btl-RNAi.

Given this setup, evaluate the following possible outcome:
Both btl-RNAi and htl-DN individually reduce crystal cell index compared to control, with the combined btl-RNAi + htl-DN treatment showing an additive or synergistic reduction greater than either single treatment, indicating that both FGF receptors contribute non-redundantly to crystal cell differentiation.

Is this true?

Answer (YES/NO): NO